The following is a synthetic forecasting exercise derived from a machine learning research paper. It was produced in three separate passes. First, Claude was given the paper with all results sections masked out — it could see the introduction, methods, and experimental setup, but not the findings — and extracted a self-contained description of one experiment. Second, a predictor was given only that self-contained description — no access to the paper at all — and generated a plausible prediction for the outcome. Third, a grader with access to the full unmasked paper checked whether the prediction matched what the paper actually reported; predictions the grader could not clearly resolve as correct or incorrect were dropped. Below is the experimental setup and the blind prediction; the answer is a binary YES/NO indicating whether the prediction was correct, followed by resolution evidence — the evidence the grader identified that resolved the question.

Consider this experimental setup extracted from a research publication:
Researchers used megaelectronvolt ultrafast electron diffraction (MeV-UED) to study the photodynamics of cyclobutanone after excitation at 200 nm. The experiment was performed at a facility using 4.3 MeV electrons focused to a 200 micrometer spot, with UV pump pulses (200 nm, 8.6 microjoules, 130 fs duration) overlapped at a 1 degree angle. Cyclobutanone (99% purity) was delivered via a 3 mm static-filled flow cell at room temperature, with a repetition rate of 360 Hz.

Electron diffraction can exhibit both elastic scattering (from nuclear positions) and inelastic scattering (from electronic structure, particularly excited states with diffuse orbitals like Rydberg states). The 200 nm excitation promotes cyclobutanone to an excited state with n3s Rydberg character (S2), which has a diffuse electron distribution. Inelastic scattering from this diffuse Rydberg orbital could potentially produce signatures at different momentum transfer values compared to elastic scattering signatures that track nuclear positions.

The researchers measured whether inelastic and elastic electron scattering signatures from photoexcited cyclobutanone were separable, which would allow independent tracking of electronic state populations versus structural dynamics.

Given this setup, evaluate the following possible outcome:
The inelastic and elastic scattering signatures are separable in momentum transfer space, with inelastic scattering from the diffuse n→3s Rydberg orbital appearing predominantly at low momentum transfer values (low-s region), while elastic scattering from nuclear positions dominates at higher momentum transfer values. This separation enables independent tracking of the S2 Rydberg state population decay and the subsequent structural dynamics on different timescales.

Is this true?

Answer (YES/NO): YES